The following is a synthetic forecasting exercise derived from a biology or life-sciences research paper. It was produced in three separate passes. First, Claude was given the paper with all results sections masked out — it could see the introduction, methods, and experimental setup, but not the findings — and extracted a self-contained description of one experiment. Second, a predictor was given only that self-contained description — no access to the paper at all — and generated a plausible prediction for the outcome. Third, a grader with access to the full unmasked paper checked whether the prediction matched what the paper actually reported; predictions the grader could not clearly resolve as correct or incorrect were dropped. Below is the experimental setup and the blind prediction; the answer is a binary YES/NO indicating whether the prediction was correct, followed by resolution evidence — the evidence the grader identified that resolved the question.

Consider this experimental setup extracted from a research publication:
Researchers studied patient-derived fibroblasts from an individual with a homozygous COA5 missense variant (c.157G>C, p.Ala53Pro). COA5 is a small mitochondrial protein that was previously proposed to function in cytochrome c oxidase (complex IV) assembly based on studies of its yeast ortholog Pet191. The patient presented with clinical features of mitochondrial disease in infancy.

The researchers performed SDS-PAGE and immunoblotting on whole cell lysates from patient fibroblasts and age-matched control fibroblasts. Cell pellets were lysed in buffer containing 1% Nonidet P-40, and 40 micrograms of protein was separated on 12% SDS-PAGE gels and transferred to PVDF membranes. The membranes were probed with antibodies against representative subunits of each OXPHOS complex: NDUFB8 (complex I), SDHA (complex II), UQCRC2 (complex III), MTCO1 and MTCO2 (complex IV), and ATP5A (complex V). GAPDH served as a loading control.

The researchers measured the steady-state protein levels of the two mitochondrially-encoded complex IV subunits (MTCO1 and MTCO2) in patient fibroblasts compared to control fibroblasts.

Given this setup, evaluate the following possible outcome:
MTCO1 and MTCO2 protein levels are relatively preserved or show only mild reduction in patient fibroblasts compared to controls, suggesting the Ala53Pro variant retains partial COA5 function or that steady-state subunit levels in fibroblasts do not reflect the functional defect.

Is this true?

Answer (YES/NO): NO